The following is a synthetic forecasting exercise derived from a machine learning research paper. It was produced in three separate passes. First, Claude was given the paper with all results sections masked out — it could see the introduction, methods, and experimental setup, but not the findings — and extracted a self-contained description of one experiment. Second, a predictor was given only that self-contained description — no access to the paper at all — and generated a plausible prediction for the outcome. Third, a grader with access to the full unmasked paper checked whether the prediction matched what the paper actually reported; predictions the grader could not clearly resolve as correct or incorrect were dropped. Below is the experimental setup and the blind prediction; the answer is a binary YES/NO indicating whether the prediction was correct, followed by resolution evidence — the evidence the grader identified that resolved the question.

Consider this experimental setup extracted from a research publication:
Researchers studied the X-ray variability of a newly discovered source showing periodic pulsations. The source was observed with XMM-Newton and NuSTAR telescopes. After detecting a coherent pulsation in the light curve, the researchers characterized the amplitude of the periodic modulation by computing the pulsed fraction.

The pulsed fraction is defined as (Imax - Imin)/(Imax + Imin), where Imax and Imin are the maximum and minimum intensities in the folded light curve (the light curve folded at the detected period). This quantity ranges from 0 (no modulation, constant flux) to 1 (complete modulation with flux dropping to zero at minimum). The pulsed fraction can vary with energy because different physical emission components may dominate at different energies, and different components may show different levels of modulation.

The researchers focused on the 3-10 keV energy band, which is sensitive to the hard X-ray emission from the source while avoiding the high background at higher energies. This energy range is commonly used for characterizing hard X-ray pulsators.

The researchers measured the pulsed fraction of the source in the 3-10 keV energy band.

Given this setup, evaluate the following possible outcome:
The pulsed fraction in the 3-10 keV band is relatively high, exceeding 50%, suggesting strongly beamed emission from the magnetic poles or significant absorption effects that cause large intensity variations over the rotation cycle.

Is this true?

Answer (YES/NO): YES